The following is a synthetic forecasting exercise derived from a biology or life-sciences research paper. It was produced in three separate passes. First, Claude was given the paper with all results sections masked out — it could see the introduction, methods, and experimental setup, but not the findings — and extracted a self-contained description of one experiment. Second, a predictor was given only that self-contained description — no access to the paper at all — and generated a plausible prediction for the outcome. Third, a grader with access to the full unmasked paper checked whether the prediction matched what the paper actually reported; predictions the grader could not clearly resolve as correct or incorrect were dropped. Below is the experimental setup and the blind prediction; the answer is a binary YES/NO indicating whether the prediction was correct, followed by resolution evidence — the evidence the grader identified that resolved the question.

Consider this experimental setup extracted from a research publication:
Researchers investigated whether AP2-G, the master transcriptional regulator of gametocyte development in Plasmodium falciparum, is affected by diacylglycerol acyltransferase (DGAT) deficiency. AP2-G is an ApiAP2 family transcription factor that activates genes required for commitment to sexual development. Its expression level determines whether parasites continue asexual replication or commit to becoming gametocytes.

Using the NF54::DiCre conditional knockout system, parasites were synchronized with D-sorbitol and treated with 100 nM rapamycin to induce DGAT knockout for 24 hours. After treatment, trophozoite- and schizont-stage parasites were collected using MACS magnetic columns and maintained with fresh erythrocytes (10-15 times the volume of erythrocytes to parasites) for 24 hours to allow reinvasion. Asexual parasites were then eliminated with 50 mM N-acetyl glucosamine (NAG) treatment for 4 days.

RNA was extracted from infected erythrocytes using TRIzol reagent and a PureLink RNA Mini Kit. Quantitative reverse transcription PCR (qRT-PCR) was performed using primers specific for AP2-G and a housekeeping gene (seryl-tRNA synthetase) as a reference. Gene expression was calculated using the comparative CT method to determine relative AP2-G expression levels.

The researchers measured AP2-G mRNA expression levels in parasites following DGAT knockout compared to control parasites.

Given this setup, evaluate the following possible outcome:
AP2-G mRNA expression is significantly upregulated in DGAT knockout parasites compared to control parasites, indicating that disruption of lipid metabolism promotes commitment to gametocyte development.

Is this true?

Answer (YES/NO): NO